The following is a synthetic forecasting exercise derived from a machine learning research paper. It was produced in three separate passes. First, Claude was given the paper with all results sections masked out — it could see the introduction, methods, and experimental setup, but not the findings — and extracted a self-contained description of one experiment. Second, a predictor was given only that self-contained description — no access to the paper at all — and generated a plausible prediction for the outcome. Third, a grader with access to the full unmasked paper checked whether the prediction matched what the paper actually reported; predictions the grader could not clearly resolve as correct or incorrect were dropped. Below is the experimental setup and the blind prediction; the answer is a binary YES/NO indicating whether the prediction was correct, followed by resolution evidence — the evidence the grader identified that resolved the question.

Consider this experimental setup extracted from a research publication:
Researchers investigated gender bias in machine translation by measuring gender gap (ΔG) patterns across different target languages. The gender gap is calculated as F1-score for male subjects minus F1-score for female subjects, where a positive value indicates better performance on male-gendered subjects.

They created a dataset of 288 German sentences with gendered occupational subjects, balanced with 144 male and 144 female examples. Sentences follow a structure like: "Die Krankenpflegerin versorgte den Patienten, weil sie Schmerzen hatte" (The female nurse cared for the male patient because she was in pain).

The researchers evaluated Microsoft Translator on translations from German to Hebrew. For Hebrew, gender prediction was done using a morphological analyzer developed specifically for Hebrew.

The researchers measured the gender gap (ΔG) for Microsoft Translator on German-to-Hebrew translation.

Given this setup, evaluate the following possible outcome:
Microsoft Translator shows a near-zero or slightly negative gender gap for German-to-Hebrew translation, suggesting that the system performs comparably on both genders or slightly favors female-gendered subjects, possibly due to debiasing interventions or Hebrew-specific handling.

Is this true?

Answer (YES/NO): NO